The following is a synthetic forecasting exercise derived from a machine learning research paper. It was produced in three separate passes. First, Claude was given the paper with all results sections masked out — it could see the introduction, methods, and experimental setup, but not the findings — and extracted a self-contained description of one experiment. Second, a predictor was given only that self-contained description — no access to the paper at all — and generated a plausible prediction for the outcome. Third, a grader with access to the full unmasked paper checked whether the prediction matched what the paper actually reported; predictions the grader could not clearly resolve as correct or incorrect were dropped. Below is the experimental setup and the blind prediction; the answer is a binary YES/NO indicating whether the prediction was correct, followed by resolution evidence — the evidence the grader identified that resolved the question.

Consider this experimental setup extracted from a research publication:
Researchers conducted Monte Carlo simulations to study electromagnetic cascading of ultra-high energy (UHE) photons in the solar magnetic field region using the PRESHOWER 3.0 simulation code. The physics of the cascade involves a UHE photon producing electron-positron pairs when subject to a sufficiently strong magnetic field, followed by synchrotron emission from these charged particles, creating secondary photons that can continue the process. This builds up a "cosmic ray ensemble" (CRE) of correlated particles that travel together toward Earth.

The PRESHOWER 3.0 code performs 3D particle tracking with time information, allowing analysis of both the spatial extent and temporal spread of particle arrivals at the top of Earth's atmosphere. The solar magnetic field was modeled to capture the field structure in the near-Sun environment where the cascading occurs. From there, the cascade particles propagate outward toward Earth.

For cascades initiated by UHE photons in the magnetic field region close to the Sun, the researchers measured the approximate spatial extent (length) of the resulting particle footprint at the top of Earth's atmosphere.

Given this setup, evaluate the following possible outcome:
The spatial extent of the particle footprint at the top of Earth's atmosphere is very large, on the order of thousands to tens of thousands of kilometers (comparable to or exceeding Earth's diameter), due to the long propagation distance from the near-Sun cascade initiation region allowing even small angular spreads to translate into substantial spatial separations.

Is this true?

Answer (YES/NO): NO